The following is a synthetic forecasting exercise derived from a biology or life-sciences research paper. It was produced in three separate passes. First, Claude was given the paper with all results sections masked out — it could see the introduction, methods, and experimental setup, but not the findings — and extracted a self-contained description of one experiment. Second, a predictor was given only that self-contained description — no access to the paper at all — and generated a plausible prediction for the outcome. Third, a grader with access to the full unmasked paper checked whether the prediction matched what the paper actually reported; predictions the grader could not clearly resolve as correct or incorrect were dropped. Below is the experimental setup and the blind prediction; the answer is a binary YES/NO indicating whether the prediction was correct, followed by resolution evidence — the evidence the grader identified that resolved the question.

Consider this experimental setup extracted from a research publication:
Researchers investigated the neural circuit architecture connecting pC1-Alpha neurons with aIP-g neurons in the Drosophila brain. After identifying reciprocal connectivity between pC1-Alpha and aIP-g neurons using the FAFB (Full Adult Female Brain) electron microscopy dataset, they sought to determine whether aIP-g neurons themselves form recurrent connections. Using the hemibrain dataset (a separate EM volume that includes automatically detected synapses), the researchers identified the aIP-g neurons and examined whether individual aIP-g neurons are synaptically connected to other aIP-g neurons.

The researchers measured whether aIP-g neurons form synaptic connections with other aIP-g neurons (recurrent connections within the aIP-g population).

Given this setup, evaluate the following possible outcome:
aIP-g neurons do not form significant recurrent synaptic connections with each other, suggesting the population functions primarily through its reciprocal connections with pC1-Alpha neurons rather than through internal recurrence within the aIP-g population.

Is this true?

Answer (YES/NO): NO